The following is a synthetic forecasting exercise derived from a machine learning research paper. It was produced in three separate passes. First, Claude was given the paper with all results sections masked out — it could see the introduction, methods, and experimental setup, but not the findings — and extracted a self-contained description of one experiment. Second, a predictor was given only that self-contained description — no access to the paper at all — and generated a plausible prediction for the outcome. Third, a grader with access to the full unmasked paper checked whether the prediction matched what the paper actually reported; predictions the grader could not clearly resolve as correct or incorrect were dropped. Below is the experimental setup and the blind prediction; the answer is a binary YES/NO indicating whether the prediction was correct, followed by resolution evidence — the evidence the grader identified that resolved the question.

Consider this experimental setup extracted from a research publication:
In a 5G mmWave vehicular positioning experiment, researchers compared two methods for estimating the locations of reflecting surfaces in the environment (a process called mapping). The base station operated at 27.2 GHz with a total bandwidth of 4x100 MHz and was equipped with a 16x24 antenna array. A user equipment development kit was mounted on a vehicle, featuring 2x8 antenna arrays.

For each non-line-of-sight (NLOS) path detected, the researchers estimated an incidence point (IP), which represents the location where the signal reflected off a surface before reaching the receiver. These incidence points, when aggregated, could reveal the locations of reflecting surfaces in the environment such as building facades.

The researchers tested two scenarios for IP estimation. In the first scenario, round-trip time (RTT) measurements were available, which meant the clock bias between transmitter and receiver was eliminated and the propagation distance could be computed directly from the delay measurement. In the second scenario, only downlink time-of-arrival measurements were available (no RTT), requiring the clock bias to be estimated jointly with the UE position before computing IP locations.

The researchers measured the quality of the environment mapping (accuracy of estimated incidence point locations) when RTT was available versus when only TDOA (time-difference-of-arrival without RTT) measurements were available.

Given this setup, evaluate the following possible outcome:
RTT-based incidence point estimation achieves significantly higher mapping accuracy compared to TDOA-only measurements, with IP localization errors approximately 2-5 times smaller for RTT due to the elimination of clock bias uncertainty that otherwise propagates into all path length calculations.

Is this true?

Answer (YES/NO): NO